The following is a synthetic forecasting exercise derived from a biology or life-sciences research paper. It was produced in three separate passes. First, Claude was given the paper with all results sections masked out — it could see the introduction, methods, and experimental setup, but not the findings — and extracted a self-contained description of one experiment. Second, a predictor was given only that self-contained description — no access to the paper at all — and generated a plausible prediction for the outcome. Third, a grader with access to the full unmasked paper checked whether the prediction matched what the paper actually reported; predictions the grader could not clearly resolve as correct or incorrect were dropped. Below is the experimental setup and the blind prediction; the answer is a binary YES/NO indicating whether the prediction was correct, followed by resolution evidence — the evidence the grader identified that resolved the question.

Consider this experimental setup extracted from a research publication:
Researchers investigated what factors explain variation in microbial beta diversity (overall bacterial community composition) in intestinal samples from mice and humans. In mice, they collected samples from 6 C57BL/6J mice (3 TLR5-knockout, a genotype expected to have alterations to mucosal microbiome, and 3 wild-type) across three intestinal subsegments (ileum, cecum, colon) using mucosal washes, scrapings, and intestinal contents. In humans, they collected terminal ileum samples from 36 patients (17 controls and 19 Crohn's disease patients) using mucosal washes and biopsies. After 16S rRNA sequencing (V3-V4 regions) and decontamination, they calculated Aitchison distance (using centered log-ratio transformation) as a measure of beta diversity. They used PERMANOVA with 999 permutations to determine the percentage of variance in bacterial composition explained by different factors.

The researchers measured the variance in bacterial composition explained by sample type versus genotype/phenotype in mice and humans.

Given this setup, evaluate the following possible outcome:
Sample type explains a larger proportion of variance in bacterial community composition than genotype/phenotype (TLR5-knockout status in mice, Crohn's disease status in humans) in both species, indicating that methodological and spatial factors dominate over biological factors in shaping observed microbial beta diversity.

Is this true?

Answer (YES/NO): NO